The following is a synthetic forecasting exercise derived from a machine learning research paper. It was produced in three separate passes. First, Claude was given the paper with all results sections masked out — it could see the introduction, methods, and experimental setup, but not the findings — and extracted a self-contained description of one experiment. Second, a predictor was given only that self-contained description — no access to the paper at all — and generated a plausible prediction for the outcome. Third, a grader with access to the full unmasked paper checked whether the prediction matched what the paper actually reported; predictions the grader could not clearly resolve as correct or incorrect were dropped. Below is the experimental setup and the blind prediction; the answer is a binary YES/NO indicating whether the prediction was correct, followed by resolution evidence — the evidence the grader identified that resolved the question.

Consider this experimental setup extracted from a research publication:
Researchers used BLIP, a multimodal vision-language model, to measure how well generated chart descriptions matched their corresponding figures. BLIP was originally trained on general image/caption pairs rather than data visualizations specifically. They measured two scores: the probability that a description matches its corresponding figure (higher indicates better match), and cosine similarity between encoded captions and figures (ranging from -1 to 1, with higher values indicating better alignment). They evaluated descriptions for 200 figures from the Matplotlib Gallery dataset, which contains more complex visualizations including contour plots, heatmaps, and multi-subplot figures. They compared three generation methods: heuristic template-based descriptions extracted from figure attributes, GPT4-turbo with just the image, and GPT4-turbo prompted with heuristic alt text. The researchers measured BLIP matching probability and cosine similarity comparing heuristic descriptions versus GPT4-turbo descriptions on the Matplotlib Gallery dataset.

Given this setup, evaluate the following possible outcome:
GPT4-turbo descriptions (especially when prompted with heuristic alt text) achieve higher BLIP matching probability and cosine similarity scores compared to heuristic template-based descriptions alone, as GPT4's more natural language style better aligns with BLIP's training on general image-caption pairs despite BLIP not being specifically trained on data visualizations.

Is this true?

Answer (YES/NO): NO